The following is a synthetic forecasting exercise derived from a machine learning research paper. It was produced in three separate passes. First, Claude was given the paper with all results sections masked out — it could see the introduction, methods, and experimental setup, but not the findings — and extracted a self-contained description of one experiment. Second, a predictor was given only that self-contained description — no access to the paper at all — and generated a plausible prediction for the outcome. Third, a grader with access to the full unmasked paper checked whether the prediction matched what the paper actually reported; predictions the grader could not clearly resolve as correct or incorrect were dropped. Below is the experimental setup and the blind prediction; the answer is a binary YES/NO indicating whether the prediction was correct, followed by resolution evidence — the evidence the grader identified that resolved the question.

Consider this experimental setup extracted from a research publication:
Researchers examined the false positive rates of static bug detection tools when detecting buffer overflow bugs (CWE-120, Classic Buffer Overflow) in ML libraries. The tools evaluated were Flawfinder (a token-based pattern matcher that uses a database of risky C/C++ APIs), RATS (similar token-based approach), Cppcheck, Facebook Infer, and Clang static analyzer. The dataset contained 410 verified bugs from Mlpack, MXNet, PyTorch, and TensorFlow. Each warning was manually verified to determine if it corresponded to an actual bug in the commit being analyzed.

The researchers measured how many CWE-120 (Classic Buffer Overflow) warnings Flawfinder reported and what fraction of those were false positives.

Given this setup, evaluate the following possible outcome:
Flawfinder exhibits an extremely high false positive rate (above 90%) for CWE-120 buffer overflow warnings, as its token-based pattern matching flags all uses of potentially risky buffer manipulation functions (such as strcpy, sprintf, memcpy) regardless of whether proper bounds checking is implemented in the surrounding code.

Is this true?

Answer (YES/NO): YES